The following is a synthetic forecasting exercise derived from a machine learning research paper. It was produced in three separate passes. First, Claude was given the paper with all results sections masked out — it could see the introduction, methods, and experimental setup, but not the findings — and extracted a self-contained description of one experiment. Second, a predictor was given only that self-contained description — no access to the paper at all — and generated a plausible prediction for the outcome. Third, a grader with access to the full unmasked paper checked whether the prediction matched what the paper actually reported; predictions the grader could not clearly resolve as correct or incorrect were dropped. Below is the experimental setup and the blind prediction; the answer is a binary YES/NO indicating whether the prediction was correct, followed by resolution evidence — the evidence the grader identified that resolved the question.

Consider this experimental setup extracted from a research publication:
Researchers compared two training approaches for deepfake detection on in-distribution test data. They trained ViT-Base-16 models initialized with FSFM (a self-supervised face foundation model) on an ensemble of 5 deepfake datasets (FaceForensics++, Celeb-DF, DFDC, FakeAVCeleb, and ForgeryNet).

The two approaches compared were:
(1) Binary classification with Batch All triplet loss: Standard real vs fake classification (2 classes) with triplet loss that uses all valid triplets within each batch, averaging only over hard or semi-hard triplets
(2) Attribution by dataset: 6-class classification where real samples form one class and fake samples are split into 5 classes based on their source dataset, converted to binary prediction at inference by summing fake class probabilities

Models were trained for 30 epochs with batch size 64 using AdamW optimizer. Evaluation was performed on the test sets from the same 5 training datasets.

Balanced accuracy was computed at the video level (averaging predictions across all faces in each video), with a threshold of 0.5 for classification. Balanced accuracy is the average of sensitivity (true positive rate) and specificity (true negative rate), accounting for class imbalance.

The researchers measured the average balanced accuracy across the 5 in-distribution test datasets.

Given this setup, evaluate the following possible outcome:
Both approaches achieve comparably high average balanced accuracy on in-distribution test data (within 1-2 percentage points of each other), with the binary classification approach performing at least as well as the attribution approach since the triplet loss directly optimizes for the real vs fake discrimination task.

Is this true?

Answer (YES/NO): NO